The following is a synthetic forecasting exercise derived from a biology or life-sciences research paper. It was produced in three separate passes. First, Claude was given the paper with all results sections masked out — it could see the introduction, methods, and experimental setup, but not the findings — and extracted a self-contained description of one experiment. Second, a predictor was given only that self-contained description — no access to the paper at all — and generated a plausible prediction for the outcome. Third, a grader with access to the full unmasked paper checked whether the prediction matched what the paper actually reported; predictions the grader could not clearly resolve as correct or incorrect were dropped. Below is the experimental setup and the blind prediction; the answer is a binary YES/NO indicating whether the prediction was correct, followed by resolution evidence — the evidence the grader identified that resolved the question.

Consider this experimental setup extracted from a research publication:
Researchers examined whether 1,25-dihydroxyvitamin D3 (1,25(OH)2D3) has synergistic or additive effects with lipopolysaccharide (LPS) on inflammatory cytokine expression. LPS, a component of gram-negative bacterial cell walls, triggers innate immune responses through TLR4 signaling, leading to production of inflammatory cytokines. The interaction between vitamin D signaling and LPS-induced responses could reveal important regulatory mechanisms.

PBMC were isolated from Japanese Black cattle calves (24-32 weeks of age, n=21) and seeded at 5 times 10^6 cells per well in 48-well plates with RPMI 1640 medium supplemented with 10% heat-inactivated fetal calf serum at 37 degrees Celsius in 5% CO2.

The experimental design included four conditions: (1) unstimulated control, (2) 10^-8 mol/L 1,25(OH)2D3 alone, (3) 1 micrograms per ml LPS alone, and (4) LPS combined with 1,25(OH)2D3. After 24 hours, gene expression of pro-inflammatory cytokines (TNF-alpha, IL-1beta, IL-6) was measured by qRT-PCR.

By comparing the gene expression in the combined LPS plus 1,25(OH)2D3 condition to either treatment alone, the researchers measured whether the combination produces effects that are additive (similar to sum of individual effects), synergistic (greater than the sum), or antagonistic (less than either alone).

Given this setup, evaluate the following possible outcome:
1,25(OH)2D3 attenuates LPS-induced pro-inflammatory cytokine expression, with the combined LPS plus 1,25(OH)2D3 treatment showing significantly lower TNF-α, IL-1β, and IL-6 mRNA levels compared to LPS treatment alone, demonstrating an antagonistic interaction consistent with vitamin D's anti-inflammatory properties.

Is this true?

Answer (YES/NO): NO